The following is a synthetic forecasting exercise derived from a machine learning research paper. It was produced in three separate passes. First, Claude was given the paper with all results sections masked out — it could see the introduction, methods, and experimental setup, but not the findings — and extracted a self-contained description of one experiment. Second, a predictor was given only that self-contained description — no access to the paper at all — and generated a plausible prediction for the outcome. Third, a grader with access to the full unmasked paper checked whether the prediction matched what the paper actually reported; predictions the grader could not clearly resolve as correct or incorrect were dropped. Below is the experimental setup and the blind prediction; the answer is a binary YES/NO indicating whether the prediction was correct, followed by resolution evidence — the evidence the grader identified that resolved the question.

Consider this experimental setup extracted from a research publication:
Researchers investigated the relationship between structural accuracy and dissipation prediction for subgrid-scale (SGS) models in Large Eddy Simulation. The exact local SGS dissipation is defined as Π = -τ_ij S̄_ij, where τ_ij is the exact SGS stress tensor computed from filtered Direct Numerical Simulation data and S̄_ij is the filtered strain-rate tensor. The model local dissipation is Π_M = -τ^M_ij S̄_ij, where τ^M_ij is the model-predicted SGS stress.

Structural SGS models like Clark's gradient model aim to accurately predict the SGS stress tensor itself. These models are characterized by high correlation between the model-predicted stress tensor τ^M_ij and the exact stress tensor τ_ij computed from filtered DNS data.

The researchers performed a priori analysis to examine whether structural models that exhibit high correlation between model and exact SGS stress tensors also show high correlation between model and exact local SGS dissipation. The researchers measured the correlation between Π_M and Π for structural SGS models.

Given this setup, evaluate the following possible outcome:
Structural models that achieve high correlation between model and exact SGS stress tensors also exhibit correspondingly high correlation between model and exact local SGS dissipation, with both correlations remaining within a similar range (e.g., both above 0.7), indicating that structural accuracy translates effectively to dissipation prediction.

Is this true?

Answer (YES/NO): YES